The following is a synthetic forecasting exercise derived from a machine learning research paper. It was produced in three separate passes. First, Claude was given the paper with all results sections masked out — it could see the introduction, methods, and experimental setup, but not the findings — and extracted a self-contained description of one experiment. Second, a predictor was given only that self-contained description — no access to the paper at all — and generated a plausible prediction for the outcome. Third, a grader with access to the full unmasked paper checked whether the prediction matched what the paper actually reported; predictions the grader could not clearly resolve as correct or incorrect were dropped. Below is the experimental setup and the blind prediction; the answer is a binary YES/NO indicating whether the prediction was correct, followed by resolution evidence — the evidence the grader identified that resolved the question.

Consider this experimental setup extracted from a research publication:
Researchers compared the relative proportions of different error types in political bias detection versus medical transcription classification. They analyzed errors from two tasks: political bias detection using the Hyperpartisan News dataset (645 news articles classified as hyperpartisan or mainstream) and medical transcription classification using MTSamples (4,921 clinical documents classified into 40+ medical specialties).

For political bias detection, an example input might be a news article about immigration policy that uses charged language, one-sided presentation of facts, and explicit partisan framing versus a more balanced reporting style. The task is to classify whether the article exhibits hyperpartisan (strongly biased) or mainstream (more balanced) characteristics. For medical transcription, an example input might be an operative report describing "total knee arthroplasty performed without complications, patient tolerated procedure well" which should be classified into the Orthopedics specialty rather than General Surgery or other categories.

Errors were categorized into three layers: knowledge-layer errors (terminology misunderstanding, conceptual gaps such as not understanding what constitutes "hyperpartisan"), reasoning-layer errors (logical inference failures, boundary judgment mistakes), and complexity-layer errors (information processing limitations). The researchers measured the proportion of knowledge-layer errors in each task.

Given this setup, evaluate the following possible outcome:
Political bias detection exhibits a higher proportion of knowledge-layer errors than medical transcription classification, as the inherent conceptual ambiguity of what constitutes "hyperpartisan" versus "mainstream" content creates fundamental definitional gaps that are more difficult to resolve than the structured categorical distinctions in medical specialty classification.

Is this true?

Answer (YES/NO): YES